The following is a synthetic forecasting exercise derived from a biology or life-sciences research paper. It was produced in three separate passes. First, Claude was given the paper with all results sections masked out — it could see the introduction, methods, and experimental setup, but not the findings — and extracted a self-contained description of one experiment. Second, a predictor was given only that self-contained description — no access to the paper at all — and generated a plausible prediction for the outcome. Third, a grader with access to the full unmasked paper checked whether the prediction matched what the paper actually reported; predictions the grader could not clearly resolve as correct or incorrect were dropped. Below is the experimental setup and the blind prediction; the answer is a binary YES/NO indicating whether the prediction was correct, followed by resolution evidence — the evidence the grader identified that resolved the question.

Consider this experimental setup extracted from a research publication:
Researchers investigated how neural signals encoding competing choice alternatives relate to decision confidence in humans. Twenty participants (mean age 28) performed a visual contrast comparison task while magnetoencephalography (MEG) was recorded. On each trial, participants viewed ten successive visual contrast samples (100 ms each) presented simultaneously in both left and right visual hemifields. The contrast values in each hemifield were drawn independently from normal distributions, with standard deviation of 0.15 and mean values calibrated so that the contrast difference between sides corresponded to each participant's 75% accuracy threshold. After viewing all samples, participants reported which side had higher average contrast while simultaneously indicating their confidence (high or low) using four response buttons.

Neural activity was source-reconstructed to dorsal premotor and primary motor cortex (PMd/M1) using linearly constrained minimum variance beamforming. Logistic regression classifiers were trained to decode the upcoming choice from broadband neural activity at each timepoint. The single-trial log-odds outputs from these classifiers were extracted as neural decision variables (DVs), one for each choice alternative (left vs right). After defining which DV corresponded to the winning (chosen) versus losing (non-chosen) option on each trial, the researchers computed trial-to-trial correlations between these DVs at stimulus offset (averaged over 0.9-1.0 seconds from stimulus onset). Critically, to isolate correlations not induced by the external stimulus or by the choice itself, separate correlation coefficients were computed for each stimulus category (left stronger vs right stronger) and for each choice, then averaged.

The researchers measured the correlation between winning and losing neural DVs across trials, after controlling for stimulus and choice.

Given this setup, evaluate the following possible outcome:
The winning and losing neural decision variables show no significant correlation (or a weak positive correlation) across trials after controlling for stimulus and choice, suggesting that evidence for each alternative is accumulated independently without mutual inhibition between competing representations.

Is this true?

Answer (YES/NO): NO